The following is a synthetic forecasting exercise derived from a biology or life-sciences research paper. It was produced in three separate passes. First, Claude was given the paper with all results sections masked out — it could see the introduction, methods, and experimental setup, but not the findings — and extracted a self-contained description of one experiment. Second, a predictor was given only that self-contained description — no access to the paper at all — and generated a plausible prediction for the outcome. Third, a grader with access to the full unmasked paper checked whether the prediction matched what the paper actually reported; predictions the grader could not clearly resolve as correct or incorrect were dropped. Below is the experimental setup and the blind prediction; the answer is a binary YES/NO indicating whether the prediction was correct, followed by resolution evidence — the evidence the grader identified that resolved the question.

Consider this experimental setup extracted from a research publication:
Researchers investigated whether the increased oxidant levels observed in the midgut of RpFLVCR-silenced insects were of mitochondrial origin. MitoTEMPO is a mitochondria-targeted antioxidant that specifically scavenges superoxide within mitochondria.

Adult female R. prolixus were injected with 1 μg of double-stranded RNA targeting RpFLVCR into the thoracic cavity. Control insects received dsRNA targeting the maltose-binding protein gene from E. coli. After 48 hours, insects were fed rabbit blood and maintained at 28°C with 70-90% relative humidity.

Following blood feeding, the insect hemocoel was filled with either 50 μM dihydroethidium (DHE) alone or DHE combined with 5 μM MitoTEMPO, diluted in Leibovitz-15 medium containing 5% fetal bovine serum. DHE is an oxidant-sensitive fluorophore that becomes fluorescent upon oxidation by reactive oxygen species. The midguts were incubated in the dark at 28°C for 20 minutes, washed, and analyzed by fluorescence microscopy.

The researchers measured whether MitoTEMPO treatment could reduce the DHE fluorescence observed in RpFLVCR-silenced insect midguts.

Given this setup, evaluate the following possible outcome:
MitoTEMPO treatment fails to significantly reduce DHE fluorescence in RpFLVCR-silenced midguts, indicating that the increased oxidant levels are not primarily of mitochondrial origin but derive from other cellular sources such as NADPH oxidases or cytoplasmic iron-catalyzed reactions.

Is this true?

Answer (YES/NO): NO